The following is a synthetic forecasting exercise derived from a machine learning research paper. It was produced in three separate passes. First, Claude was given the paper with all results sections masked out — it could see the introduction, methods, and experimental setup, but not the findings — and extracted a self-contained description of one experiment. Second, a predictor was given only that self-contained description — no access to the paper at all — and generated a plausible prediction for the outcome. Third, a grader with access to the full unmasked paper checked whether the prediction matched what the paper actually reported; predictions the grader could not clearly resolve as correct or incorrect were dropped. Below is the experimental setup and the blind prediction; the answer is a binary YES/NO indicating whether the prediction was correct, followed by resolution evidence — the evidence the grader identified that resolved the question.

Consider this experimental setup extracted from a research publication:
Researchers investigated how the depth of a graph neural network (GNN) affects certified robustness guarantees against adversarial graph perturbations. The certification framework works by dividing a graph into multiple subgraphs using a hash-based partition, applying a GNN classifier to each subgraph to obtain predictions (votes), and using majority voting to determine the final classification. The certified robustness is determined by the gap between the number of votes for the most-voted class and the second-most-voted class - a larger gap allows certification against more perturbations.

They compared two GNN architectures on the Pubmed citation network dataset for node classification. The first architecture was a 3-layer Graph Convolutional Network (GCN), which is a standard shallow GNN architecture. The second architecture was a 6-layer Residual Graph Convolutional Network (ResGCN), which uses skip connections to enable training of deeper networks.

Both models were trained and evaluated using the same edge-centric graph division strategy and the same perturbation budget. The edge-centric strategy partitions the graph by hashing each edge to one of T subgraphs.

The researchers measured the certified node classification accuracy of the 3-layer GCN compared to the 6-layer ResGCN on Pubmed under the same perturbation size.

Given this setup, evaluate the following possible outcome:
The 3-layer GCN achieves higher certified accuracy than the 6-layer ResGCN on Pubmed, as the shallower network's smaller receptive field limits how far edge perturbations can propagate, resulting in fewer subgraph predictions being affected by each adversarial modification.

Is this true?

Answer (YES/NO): NO